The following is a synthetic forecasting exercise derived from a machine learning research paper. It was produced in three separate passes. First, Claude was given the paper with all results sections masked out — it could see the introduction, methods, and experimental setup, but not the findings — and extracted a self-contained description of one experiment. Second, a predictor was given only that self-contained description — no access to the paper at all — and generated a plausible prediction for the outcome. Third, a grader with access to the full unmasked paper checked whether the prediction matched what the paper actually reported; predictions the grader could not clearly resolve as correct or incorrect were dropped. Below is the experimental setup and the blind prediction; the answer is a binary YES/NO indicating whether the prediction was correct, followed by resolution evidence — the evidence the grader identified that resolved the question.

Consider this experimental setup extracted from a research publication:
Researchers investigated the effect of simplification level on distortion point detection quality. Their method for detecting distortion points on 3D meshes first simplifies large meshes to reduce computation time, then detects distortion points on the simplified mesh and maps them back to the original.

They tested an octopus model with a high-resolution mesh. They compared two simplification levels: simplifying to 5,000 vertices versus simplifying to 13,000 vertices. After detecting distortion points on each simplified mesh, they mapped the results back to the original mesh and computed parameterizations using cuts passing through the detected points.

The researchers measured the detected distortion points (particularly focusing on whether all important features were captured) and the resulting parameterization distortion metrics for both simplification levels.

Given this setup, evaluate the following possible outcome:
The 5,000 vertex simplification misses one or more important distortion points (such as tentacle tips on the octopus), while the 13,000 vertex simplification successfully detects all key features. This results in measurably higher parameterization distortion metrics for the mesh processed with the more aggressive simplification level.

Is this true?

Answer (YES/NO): YES